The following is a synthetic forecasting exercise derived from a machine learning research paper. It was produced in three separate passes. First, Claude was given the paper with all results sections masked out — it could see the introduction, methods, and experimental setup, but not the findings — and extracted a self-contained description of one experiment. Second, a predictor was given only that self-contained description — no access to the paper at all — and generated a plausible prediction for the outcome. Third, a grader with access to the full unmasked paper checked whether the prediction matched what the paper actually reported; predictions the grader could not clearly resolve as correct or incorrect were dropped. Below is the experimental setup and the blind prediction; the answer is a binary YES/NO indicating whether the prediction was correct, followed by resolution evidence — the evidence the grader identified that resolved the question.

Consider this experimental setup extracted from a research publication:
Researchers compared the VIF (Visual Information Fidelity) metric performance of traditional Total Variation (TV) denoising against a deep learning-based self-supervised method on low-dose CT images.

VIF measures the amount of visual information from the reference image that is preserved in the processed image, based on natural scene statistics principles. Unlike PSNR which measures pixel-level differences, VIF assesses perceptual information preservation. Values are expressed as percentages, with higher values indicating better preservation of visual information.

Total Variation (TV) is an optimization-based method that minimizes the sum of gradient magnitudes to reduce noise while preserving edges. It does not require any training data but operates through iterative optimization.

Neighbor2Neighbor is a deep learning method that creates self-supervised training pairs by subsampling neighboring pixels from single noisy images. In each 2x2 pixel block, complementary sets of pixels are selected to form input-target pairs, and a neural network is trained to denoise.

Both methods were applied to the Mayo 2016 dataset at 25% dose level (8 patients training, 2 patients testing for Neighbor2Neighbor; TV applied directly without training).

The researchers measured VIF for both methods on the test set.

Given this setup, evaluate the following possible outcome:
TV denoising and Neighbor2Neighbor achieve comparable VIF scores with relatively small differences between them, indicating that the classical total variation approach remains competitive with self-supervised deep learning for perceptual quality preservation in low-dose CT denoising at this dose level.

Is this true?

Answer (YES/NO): NO